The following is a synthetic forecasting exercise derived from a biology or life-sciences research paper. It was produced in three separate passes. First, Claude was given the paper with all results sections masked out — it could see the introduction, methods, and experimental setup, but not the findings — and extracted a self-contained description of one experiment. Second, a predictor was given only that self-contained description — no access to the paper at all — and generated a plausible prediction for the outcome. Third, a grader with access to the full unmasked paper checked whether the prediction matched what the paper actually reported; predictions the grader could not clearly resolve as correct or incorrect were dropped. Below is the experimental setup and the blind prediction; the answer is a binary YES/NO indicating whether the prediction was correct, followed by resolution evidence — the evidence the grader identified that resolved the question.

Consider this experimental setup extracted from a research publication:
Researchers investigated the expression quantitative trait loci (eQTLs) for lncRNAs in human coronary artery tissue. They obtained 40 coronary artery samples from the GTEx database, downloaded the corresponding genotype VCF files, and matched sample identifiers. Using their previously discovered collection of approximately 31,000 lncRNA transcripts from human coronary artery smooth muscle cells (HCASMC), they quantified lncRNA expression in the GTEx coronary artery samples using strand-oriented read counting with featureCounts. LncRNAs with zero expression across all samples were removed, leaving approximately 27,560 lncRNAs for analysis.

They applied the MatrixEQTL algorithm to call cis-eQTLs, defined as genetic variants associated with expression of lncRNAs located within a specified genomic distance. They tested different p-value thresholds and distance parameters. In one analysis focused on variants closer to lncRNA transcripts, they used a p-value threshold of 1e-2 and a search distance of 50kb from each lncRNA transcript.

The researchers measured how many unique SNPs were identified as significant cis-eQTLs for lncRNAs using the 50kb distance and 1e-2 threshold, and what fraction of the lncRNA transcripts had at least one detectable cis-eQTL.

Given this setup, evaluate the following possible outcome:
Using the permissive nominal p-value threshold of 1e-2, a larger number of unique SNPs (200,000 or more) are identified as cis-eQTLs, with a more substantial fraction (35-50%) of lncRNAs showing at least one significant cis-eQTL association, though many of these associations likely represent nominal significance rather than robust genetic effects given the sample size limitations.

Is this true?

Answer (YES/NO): NO